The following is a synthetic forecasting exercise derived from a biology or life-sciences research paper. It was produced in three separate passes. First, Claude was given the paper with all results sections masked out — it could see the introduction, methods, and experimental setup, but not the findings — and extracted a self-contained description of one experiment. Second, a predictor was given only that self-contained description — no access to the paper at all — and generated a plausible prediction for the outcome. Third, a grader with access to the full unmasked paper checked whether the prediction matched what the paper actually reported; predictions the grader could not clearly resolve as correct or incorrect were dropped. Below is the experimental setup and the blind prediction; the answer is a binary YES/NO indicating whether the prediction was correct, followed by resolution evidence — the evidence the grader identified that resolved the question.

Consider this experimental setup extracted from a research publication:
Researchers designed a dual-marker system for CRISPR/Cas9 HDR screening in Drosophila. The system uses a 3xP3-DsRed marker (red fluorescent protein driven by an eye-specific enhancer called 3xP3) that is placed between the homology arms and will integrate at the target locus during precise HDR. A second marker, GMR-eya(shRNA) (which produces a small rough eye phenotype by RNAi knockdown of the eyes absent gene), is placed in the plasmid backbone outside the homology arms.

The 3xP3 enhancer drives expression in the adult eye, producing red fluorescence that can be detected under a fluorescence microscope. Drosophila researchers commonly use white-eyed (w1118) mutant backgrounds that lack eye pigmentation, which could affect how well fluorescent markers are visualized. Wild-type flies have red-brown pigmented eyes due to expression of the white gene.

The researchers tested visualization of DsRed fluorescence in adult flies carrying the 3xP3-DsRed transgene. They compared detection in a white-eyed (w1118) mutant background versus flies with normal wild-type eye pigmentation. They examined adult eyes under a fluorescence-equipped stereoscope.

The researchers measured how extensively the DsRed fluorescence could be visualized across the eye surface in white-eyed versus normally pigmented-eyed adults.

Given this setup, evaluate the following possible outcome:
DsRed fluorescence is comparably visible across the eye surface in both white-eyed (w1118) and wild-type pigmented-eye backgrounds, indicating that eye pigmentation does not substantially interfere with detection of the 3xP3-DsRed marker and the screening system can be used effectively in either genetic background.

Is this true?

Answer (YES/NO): NO